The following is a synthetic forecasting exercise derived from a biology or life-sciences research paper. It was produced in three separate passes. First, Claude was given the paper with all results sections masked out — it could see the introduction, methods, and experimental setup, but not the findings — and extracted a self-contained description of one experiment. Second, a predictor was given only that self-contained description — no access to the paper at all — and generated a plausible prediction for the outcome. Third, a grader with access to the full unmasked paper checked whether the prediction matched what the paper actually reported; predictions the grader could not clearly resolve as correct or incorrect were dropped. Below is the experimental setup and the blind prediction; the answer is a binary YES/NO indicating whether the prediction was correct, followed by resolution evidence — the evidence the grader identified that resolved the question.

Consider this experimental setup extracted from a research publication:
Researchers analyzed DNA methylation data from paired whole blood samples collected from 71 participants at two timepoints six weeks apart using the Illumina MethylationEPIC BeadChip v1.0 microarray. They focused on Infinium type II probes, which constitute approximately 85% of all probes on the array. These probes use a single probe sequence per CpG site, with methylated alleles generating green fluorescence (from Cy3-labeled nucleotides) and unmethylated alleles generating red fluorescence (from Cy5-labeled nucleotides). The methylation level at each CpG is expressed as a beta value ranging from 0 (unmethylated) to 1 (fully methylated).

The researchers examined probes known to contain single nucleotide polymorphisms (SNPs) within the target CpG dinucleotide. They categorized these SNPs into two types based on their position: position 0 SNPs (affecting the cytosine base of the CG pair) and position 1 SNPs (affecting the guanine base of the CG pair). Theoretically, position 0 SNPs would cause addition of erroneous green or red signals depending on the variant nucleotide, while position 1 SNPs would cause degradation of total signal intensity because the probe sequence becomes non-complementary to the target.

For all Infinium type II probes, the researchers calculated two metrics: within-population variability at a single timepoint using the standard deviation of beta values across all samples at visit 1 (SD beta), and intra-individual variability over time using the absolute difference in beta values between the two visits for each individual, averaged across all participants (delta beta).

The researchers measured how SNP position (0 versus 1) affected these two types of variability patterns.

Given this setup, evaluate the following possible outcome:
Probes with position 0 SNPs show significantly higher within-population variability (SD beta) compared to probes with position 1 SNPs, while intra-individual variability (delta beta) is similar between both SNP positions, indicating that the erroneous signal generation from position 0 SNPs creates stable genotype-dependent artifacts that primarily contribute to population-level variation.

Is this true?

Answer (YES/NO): NO